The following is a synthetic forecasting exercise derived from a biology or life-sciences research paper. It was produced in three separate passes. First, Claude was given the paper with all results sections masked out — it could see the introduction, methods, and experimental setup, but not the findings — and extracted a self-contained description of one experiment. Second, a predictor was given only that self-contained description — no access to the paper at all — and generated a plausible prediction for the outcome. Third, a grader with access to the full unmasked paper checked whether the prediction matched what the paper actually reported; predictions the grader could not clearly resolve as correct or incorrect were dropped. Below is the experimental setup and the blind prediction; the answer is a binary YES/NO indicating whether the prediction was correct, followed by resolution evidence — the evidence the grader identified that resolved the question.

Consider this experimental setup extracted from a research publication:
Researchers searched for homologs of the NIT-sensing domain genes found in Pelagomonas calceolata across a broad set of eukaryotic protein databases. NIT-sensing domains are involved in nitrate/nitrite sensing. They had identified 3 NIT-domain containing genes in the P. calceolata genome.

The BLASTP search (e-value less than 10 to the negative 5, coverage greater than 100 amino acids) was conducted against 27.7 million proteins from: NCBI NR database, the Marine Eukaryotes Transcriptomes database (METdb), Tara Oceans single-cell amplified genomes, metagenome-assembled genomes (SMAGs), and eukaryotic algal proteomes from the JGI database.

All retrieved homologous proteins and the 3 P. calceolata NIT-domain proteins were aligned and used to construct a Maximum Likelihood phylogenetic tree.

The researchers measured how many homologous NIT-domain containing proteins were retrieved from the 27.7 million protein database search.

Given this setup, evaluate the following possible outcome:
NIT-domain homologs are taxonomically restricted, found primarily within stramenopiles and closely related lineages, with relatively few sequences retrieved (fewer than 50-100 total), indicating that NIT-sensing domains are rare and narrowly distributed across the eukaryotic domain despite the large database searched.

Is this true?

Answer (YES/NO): YES